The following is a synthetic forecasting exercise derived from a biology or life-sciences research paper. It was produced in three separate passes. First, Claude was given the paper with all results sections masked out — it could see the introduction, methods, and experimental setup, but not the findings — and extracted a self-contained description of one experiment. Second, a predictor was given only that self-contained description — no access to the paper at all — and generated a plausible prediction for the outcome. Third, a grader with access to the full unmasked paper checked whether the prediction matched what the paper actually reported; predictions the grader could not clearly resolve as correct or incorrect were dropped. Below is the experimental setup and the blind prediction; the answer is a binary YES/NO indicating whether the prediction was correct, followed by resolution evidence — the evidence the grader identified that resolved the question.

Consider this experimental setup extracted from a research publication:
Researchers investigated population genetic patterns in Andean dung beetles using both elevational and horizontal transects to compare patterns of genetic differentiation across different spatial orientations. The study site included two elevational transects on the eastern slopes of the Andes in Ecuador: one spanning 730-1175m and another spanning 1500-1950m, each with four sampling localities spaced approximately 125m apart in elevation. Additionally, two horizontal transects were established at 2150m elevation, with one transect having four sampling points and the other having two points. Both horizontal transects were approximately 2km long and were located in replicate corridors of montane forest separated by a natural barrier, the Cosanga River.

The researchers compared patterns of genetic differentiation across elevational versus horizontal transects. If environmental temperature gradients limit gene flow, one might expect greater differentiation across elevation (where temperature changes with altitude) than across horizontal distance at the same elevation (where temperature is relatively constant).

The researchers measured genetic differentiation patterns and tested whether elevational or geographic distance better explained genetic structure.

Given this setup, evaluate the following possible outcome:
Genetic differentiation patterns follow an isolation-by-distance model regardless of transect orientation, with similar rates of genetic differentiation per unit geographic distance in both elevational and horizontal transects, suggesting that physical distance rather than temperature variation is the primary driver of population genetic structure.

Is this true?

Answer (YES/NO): NO